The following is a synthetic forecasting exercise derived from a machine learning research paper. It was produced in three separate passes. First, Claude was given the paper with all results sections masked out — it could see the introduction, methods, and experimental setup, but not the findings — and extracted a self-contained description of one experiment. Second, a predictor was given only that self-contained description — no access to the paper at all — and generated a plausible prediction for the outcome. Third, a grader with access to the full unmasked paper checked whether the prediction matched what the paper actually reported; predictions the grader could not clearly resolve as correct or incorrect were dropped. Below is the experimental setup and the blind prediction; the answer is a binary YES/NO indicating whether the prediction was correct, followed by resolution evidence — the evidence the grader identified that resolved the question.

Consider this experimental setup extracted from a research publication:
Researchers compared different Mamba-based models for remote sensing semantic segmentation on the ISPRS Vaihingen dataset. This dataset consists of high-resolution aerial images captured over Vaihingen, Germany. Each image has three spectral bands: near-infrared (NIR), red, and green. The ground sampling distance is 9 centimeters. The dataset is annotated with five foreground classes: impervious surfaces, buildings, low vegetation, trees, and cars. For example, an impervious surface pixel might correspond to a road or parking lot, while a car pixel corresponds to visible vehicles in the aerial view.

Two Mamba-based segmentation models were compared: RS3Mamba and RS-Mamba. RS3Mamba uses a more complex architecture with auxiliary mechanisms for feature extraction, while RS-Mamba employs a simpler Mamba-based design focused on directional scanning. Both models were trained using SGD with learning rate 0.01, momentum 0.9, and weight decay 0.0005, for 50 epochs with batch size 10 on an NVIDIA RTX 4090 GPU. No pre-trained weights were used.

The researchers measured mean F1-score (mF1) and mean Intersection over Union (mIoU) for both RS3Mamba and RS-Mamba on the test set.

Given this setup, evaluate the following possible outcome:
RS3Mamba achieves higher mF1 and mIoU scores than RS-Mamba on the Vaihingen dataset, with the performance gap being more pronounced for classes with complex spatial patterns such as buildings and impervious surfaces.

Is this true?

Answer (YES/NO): NO